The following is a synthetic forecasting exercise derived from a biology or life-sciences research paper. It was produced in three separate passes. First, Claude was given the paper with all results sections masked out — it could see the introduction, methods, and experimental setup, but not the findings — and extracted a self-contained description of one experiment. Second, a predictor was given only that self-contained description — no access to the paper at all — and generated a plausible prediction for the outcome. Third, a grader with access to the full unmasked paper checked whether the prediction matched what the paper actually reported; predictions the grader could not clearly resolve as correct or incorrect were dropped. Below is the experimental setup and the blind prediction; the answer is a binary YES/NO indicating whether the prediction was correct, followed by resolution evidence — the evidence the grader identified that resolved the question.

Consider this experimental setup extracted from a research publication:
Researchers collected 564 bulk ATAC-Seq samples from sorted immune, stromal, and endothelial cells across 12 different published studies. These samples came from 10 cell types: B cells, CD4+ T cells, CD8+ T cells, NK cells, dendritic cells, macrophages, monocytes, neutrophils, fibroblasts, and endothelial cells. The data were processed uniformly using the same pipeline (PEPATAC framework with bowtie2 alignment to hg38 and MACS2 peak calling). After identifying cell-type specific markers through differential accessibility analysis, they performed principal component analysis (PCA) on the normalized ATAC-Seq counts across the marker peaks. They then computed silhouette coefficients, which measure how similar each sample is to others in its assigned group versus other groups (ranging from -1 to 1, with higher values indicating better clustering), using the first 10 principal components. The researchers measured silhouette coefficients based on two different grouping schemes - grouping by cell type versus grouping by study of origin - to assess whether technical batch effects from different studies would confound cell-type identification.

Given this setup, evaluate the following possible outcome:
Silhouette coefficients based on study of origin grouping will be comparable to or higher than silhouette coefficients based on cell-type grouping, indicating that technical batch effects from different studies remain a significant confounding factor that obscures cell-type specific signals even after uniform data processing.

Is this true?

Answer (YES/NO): NO